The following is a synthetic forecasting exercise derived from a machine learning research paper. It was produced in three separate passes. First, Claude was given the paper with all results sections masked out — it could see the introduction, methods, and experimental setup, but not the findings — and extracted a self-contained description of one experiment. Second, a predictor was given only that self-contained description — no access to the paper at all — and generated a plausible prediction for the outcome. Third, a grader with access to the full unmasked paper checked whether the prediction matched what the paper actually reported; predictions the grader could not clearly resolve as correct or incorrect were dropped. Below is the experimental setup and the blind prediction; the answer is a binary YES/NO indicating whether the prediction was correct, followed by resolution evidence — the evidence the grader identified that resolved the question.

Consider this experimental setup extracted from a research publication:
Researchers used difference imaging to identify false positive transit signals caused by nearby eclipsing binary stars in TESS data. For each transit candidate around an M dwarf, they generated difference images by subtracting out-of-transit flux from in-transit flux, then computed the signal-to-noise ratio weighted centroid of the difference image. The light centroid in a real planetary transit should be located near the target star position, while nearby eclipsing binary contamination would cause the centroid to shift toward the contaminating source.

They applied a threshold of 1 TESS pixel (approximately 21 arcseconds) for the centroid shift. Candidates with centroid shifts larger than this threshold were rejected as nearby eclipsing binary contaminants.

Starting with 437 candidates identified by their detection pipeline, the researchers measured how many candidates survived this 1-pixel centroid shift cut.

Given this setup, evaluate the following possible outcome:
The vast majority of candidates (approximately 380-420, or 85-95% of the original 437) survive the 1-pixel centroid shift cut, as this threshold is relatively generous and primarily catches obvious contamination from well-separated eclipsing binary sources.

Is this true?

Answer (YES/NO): NO